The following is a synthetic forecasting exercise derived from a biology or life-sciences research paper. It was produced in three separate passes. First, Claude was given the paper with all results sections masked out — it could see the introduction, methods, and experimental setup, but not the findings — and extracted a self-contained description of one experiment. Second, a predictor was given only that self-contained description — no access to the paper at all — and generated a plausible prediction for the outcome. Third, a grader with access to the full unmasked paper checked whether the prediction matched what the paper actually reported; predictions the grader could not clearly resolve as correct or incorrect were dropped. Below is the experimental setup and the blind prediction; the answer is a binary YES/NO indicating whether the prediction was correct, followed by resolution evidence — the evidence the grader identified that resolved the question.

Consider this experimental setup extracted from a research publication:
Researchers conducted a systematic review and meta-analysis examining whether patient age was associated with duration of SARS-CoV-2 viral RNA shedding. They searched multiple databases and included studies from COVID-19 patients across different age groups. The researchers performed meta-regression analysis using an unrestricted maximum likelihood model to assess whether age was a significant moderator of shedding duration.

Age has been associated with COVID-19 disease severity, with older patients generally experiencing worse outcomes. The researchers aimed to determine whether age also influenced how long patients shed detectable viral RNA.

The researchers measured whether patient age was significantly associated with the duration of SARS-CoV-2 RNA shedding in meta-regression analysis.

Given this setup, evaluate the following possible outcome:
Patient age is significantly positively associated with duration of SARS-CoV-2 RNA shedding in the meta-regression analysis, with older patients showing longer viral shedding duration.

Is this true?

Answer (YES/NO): YES